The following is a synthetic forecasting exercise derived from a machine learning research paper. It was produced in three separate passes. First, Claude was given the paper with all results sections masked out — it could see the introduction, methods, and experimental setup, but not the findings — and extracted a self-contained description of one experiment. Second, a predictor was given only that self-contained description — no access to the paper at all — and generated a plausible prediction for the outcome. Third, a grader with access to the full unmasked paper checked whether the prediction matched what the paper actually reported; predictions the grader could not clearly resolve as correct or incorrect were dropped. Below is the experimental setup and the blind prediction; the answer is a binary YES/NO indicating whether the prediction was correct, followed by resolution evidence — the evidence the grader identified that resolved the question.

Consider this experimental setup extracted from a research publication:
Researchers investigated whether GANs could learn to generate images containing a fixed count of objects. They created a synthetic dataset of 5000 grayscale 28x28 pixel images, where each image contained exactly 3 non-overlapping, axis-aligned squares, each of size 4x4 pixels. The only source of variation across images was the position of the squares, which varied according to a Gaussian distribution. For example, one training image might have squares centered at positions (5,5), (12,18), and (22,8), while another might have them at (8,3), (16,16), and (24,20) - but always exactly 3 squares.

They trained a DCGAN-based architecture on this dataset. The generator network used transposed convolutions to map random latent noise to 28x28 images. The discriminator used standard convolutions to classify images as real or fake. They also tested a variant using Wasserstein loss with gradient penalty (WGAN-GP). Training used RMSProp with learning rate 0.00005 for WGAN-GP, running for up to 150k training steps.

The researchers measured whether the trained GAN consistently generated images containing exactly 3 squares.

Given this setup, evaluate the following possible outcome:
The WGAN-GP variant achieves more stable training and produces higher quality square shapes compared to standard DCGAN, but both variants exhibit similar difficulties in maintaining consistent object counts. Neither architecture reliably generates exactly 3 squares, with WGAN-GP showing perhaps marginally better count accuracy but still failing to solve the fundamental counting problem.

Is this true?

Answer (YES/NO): NO